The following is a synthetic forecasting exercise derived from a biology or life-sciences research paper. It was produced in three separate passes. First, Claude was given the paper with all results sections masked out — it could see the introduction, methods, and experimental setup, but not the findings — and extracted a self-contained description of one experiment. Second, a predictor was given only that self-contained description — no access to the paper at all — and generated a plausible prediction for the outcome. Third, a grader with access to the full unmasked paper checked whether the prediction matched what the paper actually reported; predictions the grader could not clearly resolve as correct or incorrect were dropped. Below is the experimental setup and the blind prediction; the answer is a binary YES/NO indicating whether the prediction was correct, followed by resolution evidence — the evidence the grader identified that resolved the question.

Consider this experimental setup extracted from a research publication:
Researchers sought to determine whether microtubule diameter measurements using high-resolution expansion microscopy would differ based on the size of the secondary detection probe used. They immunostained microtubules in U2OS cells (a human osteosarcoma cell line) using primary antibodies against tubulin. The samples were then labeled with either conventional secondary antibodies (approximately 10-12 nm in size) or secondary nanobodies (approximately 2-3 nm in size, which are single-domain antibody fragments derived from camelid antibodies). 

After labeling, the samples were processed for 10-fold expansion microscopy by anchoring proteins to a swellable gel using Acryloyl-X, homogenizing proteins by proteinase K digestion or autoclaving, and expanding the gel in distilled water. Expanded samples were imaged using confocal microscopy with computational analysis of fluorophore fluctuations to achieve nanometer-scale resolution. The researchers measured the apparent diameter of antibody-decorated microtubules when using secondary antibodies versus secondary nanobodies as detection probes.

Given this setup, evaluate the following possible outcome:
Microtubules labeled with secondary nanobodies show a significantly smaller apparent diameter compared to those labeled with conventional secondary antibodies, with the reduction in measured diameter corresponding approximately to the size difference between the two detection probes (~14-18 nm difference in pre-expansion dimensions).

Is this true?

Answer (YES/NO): NO